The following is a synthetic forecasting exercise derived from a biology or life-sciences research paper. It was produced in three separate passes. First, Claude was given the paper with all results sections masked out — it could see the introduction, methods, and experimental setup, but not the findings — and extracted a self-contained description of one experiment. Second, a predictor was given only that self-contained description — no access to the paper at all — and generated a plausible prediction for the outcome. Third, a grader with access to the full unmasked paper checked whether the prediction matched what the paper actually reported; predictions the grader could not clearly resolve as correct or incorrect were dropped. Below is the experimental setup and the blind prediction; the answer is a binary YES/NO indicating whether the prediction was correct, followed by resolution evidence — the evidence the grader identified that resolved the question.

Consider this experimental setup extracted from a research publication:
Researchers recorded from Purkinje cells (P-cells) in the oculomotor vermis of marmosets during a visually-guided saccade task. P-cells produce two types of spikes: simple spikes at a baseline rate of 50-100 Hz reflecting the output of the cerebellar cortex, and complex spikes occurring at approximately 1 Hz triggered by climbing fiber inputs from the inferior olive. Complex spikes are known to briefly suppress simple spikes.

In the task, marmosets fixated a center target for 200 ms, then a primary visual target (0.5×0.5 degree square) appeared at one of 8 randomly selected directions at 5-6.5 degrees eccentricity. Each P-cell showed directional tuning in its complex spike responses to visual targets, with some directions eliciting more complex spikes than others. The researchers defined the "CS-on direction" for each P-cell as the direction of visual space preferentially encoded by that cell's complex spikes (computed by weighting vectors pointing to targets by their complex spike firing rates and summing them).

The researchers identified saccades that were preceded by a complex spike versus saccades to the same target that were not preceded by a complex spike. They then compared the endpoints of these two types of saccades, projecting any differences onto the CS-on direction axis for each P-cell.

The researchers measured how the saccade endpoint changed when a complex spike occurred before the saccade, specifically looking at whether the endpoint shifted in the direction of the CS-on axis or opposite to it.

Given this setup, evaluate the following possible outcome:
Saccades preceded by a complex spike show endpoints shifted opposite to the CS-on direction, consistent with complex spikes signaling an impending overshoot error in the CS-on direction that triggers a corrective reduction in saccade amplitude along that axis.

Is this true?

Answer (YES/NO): NO